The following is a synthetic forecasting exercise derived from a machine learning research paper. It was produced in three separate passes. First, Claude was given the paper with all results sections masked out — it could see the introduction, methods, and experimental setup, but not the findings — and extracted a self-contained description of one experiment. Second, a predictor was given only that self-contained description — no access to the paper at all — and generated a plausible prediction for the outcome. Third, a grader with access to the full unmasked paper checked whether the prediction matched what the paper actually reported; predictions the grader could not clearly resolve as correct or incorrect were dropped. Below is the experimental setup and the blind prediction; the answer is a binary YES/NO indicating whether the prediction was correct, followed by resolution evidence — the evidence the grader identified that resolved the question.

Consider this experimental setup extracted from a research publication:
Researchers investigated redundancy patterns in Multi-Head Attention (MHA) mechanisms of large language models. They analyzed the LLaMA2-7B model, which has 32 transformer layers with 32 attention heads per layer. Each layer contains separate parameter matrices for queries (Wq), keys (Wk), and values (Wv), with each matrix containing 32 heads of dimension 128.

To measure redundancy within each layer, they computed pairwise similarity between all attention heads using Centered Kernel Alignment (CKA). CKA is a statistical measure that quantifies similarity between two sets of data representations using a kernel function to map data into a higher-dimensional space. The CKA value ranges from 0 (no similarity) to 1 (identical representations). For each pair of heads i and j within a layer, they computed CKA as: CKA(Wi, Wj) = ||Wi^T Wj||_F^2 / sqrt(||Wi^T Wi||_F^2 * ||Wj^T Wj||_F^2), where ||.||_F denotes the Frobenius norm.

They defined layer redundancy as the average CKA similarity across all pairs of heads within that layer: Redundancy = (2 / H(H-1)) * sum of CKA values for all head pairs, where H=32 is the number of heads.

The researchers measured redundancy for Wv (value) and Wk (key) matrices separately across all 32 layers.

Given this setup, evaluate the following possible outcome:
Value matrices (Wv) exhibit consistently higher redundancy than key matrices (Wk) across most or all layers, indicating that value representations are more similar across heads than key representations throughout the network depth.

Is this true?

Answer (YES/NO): YES